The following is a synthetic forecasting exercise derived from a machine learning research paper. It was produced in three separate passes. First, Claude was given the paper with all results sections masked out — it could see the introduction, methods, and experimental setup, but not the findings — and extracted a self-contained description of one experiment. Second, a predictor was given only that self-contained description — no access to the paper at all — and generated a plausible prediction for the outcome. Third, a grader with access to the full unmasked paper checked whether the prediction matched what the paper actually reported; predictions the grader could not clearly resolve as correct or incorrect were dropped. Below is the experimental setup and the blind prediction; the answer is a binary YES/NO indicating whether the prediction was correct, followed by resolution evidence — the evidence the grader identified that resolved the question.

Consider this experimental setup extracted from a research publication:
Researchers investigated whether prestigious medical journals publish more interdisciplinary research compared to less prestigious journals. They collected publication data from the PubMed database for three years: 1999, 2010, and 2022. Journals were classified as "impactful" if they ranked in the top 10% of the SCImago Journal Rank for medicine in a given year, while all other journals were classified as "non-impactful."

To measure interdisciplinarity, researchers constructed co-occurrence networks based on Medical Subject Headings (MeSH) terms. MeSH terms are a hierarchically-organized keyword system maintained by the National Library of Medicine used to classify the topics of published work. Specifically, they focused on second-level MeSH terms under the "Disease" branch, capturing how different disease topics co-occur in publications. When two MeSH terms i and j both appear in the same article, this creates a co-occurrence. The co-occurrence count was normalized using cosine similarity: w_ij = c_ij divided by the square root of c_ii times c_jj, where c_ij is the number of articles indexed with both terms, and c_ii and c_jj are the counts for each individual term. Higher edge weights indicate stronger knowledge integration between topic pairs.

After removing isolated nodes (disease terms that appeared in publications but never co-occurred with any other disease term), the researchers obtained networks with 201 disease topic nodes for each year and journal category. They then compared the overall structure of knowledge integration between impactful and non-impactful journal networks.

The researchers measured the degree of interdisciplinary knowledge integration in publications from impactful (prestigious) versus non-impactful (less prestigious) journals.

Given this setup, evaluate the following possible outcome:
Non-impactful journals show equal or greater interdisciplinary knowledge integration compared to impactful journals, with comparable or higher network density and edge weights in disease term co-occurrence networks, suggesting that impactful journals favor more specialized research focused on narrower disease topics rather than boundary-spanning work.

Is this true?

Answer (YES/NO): YES